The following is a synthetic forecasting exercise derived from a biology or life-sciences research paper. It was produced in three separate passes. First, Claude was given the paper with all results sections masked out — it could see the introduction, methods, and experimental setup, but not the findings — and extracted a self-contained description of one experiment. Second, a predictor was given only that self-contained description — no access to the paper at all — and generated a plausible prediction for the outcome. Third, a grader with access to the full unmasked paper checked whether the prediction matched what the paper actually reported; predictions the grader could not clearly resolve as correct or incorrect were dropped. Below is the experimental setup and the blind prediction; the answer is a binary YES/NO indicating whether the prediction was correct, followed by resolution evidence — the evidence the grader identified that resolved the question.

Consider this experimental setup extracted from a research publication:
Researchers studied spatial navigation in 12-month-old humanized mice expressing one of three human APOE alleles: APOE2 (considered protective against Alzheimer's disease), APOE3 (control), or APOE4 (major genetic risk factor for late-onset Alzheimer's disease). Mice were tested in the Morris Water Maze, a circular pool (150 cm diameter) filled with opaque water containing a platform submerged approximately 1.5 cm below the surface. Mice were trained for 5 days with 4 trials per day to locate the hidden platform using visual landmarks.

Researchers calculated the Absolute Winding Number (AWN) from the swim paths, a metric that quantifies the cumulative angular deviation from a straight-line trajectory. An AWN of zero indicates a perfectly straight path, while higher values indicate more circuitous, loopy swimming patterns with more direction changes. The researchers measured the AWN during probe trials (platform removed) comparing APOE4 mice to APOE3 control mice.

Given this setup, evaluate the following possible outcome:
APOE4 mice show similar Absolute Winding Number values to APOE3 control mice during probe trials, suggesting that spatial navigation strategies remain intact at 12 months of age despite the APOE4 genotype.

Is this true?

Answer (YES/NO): NO